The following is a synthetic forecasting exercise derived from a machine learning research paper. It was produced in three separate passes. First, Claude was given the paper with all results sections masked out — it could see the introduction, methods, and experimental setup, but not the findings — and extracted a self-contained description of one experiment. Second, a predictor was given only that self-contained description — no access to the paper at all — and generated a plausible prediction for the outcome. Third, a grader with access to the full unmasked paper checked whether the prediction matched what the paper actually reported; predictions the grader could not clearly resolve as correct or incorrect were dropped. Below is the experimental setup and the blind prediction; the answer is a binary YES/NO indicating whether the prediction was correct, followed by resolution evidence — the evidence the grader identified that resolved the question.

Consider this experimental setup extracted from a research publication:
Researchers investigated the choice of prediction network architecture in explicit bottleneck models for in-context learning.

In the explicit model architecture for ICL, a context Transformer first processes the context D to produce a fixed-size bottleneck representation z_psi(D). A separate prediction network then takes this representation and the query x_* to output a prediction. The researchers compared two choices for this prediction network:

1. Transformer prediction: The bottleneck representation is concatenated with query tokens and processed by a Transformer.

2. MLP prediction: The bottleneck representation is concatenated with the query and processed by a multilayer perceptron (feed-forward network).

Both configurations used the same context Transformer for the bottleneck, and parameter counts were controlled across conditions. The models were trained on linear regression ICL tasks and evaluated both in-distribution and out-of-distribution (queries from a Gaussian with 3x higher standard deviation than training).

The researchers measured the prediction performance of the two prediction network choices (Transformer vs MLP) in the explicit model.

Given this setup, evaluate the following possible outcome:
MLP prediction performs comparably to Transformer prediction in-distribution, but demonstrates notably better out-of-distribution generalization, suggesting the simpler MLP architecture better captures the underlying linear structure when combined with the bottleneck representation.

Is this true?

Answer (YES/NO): NO